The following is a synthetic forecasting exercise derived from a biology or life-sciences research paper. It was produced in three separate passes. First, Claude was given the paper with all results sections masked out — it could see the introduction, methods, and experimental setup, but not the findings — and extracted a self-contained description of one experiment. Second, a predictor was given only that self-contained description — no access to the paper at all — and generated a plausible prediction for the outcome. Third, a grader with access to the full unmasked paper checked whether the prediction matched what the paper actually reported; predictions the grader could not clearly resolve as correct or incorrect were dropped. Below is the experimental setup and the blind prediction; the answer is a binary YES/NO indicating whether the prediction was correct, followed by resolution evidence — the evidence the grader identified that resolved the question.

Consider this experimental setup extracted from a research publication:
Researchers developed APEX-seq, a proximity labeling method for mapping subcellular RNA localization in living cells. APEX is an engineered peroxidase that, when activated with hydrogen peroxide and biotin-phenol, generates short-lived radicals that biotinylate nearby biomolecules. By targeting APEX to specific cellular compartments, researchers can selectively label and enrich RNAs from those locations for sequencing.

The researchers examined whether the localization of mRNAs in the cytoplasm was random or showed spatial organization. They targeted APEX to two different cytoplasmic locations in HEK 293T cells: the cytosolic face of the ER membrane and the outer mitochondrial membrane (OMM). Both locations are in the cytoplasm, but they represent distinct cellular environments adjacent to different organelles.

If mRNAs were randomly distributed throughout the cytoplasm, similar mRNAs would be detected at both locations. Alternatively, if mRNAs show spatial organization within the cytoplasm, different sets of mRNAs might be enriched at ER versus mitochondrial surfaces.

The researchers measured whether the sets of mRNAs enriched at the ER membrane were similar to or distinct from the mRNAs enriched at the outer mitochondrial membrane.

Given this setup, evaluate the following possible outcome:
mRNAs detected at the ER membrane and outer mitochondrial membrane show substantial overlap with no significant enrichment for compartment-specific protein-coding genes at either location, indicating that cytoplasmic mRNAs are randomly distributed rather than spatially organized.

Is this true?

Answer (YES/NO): NO